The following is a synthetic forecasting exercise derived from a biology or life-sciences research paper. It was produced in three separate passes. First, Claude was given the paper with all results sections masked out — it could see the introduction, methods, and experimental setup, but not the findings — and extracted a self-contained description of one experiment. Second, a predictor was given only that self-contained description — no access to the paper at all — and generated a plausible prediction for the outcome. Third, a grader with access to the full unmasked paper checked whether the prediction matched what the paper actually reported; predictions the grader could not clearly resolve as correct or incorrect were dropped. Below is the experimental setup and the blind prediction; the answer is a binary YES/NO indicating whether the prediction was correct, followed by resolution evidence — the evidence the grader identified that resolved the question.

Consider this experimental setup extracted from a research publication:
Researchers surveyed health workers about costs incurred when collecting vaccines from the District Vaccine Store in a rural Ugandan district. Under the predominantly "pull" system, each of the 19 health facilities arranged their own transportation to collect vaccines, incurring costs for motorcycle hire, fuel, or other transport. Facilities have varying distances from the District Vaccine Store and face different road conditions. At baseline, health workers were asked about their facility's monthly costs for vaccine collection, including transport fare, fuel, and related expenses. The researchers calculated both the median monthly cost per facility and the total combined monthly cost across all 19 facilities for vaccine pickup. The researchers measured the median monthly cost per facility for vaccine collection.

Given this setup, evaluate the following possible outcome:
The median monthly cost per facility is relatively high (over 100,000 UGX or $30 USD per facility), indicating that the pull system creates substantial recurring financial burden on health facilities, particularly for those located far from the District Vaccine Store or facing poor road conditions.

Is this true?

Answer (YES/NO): NO